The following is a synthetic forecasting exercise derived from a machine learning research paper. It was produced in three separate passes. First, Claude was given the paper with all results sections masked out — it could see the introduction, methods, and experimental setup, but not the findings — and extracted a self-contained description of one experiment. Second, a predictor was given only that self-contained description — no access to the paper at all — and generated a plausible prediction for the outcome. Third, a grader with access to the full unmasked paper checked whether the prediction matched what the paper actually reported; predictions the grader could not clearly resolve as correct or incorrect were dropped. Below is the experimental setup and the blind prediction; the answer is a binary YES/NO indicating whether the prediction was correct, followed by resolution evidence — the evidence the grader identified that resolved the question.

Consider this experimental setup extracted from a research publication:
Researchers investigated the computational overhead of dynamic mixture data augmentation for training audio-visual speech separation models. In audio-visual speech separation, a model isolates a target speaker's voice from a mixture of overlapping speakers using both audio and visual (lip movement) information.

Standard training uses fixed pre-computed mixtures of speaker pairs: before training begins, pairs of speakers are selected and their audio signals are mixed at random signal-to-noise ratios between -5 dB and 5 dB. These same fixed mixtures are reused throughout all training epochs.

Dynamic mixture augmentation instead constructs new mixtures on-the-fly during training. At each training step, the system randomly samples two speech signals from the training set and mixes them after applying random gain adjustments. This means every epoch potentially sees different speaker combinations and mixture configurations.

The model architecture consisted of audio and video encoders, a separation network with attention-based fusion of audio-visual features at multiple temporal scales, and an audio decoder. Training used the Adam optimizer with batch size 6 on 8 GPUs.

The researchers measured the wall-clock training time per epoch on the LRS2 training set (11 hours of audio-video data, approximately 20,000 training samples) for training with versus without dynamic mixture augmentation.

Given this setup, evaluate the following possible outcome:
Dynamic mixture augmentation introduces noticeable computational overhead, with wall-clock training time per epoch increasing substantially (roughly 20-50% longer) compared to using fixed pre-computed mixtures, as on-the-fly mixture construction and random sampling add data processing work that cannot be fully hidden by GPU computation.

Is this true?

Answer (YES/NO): NO